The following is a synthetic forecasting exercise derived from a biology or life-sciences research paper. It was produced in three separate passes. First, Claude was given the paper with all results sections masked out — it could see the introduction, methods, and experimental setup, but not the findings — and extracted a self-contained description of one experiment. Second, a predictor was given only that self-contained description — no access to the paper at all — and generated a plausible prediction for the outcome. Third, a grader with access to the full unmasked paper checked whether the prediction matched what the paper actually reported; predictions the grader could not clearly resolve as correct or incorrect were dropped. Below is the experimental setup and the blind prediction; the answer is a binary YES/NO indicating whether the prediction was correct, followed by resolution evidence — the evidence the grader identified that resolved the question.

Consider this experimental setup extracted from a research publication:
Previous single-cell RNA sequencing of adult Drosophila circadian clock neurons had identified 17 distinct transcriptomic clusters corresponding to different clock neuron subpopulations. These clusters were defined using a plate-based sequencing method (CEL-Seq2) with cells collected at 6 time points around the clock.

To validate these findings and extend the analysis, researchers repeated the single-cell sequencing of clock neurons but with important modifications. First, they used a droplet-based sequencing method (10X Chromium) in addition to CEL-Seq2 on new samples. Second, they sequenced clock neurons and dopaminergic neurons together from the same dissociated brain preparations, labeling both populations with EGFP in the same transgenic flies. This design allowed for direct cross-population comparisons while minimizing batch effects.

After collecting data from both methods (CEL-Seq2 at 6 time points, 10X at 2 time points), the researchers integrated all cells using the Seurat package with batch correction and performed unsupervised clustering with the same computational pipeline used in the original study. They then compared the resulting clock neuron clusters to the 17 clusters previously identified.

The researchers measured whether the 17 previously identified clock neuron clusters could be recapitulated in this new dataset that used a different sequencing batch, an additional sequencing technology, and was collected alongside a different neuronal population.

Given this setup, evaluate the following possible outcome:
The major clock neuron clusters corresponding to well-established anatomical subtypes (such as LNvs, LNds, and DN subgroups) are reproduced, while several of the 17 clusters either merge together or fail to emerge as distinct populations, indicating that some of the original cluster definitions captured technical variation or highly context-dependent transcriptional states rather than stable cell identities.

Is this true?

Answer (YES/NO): NO